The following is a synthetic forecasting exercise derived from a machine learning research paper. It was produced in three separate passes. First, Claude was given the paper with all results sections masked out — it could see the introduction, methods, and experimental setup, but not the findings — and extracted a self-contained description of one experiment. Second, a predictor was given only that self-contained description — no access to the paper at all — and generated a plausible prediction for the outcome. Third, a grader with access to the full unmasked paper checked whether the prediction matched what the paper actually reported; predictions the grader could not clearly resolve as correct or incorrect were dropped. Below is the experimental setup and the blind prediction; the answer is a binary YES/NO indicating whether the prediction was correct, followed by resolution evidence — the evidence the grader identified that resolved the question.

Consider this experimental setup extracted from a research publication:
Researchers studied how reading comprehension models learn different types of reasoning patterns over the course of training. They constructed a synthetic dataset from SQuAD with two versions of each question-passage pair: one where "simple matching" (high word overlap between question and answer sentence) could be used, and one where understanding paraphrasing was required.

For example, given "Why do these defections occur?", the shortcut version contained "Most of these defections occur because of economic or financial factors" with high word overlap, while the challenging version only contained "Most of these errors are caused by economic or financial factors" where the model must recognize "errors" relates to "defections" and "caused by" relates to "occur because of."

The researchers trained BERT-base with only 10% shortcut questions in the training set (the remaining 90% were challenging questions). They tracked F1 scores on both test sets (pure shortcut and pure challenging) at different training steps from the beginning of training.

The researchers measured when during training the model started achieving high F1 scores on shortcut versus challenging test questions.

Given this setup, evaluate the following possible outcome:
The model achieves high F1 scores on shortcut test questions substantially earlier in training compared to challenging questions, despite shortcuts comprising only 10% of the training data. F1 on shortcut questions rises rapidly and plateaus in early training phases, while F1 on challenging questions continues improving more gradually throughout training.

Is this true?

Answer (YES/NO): YES